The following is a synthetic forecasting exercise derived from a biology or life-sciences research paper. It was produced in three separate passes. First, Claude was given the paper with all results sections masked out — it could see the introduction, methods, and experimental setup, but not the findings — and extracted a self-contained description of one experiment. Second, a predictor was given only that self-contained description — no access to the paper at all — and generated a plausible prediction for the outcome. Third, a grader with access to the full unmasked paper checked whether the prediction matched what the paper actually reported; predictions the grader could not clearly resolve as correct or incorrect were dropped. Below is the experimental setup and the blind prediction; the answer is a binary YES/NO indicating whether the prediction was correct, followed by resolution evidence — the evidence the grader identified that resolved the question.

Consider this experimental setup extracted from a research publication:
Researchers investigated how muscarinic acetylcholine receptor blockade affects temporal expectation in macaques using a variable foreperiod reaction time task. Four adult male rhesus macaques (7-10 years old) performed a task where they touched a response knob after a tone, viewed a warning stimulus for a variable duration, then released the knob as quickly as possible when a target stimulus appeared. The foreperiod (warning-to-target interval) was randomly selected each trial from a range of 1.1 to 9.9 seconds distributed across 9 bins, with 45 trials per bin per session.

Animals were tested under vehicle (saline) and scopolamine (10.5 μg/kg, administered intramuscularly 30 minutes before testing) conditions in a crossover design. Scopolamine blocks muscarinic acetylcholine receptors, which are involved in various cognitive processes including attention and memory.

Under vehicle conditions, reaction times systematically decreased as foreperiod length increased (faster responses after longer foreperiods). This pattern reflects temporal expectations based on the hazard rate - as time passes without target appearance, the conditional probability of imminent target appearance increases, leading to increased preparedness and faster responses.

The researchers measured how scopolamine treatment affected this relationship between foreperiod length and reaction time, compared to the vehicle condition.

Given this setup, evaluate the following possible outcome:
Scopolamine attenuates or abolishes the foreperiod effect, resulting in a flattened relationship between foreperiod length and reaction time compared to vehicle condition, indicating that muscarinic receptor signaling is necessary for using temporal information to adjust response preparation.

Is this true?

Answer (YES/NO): YES